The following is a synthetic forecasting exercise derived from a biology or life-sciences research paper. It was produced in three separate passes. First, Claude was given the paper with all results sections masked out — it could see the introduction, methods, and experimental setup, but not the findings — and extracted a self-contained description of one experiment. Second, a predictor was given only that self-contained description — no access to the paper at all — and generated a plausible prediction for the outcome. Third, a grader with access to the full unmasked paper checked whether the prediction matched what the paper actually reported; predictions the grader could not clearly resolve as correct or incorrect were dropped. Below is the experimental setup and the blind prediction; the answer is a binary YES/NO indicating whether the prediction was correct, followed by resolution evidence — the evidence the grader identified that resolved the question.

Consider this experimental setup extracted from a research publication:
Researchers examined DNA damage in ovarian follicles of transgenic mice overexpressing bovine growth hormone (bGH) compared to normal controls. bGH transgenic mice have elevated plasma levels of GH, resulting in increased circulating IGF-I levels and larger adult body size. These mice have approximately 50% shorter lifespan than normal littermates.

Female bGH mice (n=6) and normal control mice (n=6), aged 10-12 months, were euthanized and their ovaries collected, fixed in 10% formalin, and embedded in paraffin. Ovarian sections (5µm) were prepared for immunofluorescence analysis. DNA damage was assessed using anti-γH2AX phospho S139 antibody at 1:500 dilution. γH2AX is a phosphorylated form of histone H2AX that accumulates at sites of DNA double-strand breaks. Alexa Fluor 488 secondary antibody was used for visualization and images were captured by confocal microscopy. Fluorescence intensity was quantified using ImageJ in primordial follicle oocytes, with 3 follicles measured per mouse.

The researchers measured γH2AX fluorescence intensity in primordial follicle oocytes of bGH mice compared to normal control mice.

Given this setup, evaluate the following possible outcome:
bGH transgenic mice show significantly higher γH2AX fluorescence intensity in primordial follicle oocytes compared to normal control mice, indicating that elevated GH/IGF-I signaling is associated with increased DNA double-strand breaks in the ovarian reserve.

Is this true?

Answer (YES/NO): YES